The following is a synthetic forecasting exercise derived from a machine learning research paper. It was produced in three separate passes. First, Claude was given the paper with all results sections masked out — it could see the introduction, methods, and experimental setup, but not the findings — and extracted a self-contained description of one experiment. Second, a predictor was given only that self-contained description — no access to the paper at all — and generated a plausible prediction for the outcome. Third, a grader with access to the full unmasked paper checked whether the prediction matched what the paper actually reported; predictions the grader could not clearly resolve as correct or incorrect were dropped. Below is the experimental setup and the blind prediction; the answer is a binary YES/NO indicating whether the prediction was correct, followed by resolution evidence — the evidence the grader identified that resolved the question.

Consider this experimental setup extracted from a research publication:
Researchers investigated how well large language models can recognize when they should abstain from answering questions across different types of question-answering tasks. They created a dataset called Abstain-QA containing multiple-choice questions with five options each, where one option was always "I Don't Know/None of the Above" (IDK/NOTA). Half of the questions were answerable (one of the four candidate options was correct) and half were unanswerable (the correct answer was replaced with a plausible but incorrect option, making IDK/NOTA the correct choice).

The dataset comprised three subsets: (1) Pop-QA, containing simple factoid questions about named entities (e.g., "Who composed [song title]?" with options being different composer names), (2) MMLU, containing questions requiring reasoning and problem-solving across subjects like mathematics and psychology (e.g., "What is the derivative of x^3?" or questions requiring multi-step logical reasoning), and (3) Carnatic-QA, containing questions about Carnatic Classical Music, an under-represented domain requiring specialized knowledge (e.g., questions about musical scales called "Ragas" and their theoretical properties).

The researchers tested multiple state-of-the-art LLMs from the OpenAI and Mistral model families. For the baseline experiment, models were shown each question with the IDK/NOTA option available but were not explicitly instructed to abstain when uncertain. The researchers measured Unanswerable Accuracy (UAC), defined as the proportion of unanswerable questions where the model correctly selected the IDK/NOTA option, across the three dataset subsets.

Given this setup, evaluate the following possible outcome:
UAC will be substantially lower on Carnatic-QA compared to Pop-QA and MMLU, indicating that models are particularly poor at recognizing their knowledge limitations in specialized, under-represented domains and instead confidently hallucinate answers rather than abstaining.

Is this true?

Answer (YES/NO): NO